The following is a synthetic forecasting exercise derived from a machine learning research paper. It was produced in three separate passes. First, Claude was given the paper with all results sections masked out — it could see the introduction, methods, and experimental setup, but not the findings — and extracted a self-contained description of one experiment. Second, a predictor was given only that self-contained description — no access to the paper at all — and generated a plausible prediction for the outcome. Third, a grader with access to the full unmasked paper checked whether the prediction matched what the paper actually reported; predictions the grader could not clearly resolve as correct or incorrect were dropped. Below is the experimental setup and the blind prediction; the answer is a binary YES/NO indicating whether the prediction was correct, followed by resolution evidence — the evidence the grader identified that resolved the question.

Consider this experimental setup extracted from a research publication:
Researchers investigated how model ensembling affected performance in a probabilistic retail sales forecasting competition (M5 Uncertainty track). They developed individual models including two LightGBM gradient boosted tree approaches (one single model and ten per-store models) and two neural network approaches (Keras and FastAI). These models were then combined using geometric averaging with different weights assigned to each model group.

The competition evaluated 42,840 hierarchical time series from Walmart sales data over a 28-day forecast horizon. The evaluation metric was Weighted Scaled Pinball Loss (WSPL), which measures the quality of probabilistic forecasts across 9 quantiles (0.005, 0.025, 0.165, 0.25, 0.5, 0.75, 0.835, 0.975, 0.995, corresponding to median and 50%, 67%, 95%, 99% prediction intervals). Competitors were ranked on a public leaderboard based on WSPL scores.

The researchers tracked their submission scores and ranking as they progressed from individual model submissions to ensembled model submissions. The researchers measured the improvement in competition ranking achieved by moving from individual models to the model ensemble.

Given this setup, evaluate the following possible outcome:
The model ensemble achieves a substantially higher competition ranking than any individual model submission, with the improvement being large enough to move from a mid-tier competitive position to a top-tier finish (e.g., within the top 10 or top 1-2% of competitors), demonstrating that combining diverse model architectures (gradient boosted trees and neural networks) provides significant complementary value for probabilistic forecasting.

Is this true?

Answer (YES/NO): NO